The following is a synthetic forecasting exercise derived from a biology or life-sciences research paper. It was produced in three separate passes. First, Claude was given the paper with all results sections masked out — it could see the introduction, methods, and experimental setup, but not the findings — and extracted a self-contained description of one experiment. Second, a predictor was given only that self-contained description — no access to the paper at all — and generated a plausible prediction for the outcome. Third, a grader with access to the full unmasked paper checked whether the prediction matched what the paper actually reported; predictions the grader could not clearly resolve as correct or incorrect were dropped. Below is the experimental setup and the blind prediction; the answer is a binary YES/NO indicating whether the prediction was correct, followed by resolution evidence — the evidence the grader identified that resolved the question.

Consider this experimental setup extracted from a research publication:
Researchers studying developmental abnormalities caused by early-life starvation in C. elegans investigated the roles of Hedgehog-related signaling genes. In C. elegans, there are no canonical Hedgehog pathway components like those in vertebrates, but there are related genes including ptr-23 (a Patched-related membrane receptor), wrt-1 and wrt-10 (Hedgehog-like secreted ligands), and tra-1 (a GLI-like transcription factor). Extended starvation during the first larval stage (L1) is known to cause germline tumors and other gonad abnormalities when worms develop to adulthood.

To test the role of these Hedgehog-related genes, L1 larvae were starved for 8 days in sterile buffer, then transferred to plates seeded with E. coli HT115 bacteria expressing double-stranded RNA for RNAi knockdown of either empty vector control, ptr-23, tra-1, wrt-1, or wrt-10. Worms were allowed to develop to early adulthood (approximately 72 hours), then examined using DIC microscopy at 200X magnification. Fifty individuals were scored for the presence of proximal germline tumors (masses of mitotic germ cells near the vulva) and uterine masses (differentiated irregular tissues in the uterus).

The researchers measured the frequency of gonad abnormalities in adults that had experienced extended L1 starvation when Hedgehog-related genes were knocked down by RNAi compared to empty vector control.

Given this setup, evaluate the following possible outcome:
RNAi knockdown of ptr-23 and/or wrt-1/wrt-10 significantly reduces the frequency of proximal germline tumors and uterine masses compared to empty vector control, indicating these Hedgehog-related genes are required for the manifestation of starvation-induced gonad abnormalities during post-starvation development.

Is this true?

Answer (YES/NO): YES